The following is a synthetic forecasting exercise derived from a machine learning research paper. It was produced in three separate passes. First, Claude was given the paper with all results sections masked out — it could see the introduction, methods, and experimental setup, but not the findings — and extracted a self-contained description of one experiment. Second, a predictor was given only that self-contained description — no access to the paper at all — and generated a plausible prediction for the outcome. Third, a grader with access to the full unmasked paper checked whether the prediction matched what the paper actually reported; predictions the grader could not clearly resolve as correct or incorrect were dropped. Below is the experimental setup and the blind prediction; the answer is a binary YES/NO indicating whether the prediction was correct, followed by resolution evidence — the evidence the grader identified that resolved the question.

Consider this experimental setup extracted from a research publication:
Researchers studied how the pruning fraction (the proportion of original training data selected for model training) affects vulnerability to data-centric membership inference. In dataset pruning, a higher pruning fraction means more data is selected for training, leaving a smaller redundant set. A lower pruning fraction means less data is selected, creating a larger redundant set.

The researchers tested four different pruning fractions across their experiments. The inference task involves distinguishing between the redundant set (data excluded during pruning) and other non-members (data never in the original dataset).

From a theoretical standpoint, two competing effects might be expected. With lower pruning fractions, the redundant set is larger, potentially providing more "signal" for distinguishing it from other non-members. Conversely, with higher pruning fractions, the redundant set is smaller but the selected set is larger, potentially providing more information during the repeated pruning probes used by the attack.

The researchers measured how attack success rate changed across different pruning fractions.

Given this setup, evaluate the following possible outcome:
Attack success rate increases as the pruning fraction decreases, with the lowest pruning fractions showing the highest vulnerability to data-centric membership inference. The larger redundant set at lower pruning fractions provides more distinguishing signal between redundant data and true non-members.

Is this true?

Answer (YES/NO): NO